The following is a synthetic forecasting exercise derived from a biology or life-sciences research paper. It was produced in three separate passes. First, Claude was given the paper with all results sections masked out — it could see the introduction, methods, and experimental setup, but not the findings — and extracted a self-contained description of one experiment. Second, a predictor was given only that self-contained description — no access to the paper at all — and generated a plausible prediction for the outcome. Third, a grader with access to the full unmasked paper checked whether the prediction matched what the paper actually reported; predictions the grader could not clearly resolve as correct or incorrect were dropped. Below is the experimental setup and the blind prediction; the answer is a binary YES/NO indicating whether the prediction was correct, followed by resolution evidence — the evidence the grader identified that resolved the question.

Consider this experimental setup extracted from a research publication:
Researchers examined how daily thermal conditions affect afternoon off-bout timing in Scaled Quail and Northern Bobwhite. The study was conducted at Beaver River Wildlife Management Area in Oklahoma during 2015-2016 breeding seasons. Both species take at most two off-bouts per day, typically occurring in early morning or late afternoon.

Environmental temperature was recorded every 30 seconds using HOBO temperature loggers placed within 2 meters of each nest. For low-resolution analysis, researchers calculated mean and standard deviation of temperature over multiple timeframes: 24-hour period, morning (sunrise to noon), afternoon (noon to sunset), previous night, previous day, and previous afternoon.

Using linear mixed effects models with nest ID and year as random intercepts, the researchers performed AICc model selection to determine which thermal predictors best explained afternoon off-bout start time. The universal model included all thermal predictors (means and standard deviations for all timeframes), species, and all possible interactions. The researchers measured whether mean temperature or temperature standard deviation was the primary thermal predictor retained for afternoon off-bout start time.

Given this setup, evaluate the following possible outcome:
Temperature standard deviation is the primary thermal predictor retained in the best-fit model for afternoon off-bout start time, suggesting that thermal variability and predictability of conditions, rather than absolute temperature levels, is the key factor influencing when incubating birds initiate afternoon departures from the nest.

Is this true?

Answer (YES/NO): NO